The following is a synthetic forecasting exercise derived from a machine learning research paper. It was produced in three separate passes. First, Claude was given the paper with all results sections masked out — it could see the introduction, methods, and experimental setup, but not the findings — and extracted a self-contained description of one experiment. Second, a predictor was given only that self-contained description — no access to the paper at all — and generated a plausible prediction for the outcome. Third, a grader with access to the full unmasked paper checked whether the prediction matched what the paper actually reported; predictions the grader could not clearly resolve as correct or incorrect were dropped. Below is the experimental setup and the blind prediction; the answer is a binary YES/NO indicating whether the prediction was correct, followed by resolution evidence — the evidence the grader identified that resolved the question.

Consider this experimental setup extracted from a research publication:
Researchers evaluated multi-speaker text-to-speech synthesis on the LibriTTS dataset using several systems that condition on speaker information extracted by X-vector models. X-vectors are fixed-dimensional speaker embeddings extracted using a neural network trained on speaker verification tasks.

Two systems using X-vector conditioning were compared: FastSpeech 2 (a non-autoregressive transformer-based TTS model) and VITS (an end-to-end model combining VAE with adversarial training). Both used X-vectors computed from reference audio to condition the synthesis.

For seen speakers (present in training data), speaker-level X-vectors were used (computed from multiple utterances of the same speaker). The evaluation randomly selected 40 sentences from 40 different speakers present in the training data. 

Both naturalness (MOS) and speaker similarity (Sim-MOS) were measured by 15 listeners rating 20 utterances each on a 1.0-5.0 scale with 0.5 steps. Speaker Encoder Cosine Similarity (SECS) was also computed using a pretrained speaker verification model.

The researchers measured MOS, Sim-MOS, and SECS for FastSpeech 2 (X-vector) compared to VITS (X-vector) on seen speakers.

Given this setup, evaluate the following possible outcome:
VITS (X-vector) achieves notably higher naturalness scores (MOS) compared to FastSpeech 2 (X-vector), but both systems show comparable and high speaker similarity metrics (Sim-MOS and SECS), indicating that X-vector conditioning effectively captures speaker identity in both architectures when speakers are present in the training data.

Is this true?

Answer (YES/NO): NO